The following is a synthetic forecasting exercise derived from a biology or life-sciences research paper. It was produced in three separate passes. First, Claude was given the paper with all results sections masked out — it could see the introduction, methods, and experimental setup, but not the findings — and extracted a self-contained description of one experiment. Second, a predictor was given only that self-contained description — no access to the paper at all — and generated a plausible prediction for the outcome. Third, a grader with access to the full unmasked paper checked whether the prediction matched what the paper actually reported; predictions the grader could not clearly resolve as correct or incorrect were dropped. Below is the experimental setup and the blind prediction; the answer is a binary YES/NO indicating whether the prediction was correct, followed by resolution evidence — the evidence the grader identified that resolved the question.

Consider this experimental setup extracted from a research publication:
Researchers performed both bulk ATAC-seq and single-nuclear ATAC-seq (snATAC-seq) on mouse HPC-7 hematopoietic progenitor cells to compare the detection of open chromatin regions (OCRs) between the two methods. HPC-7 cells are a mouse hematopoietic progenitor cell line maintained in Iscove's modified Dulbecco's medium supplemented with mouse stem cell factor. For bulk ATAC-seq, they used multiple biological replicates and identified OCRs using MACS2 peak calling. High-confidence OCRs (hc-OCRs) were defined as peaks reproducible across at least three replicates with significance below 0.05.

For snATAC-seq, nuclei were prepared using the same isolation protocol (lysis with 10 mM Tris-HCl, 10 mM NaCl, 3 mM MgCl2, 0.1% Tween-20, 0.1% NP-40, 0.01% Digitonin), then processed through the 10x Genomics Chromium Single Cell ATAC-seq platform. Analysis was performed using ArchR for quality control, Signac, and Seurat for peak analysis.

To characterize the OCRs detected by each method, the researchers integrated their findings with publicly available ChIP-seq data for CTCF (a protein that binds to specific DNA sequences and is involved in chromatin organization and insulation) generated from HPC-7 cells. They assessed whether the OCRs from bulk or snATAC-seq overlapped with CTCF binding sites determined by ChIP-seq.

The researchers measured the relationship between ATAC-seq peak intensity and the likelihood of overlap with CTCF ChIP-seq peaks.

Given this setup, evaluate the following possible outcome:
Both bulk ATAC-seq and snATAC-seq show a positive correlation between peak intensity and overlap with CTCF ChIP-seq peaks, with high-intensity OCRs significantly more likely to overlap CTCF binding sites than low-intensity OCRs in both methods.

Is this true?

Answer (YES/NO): NO